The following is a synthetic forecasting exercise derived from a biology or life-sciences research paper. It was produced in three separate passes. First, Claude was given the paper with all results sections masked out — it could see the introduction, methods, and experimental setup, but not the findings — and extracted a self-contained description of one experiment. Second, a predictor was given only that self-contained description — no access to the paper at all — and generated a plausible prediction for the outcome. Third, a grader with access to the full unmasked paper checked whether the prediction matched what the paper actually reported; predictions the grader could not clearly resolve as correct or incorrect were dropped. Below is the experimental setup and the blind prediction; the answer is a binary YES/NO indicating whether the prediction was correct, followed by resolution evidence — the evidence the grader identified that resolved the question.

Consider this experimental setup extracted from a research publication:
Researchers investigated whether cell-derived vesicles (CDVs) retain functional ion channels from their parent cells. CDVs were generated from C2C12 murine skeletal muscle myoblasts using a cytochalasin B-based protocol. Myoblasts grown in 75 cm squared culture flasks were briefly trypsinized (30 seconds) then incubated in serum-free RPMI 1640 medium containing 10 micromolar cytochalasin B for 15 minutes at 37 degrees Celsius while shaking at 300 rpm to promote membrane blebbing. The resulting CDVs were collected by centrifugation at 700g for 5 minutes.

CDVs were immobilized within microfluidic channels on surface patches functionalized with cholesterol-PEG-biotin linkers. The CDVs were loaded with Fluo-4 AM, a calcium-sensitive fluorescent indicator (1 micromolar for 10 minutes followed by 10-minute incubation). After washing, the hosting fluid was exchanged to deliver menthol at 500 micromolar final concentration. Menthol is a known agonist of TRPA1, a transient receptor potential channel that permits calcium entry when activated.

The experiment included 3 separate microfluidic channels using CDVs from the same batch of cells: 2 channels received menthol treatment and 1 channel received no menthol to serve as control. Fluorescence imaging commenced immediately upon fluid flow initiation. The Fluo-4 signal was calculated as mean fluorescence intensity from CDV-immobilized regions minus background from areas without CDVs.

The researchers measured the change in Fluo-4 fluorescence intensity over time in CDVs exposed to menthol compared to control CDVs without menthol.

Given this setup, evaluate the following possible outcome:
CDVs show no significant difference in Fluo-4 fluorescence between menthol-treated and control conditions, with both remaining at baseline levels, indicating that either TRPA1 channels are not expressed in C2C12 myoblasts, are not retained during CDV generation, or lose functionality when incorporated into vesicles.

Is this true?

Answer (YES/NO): NO